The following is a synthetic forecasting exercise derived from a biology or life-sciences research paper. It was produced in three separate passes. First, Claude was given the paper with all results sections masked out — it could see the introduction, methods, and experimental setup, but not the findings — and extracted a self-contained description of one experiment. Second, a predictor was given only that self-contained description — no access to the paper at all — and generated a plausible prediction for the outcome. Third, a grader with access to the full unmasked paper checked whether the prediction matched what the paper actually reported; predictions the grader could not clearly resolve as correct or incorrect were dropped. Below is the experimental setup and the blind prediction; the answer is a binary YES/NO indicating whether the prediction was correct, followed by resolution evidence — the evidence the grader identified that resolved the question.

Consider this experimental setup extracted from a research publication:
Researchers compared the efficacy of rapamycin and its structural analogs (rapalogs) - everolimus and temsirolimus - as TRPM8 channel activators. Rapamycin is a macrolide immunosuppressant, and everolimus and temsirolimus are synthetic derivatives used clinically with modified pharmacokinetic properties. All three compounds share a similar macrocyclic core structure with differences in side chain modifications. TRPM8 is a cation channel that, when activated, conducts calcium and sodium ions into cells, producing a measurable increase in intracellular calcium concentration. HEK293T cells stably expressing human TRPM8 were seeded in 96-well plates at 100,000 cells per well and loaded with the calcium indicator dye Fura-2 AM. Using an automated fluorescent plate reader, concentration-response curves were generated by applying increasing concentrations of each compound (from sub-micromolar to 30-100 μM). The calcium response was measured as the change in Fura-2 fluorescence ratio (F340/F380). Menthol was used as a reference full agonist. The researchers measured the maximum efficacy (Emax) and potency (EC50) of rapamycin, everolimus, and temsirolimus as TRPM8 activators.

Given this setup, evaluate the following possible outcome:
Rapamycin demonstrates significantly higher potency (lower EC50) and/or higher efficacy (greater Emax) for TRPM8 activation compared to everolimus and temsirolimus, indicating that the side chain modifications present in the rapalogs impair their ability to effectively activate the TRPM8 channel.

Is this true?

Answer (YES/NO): YES